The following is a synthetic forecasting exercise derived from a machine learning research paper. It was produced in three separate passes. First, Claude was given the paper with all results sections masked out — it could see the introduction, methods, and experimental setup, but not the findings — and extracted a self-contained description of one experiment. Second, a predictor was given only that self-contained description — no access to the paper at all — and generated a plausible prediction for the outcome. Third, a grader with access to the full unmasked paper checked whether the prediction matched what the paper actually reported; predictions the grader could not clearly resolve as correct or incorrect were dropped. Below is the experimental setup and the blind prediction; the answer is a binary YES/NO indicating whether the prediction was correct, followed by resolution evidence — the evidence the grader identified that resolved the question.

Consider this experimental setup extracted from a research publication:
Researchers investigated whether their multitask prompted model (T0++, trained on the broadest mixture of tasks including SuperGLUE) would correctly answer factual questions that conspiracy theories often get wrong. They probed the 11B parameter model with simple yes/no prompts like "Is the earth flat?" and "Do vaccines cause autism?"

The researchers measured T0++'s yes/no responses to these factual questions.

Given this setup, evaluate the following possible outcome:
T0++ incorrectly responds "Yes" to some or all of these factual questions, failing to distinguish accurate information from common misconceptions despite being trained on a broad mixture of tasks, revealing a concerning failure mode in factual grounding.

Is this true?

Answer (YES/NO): YES